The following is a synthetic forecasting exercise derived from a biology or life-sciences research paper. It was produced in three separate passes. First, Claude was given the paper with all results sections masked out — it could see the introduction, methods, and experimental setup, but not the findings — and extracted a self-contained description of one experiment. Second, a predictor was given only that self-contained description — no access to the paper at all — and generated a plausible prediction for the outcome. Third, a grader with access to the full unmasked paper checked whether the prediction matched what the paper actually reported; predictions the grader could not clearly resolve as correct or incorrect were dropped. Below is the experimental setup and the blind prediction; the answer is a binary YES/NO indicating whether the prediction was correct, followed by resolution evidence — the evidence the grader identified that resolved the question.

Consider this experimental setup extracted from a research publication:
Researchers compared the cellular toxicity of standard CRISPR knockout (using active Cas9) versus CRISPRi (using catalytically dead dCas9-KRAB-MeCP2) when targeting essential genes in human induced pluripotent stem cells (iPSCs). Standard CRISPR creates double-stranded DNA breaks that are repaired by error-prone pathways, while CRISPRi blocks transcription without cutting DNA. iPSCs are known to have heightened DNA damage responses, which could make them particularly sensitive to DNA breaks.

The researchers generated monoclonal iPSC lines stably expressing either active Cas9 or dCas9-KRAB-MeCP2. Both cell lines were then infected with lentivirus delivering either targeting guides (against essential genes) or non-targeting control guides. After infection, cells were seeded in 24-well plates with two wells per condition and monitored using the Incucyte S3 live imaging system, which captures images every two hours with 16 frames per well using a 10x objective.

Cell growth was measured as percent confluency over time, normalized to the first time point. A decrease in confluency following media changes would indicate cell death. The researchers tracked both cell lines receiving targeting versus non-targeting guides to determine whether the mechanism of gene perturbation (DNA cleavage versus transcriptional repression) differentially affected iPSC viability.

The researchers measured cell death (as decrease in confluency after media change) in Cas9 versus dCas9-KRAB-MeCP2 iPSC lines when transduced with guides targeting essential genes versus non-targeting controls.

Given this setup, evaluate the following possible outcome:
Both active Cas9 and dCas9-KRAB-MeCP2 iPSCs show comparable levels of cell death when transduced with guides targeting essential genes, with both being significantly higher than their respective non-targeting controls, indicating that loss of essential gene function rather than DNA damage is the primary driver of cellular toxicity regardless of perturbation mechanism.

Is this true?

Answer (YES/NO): NO